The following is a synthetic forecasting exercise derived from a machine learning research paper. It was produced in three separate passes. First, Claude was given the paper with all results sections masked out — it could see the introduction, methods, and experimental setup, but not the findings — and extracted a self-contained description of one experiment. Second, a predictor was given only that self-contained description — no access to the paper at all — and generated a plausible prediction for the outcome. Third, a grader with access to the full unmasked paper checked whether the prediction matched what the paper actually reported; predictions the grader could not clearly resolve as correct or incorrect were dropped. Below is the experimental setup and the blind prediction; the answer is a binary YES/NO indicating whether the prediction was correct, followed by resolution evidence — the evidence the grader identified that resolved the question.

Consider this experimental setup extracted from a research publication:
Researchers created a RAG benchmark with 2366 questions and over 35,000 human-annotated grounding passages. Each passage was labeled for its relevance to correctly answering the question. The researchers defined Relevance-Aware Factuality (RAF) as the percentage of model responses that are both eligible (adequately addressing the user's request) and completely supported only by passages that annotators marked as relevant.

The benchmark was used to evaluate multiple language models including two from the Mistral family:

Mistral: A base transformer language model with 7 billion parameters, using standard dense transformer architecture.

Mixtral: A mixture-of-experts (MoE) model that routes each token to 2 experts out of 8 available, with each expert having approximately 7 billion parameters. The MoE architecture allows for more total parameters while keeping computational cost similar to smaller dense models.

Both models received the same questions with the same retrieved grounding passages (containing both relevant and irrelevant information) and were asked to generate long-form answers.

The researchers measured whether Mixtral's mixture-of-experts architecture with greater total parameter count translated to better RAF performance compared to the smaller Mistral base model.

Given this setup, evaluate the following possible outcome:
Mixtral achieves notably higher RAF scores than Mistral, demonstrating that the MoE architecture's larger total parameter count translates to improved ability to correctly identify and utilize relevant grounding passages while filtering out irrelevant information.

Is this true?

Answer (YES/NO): NO